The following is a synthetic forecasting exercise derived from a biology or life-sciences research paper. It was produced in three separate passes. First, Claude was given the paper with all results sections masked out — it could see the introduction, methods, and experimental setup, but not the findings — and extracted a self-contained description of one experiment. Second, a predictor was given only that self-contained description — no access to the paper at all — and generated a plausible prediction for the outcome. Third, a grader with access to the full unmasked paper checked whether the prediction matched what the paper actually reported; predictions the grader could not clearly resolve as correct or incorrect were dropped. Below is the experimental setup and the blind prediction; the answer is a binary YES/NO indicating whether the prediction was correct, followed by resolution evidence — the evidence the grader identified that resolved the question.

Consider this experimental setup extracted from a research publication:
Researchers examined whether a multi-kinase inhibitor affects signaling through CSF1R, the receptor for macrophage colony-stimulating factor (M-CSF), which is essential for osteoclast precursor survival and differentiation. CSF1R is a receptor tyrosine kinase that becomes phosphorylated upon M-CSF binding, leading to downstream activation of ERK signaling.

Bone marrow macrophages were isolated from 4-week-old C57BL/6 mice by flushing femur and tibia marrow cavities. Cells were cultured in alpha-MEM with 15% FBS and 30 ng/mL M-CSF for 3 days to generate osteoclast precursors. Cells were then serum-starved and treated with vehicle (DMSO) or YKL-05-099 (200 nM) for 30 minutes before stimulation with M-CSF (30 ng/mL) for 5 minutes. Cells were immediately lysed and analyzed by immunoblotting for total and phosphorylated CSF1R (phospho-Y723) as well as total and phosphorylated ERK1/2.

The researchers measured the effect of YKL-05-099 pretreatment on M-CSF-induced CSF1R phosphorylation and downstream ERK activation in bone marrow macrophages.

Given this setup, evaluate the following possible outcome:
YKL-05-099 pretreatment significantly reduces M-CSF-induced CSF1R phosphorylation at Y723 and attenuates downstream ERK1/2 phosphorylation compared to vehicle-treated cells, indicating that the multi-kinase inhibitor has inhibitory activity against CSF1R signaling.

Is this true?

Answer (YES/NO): YES